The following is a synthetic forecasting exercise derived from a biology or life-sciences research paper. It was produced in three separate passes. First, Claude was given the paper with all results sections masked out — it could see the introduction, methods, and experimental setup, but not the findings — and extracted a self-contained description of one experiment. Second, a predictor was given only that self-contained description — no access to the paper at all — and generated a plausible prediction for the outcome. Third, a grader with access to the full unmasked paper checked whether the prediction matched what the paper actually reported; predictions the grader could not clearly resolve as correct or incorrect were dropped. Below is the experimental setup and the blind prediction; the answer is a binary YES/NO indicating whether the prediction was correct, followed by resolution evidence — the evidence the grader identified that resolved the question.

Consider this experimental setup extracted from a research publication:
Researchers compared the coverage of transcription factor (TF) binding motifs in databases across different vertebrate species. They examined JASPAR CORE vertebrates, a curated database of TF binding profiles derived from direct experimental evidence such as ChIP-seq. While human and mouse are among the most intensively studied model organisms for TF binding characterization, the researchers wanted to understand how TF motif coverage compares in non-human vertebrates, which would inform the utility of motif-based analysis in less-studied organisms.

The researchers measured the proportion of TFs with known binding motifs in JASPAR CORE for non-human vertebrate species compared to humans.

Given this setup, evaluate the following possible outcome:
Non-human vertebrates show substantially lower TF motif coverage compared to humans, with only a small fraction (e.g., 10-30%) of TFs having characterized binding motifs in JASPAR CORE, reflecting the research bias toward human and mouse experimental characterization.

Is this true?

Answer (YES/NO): YES